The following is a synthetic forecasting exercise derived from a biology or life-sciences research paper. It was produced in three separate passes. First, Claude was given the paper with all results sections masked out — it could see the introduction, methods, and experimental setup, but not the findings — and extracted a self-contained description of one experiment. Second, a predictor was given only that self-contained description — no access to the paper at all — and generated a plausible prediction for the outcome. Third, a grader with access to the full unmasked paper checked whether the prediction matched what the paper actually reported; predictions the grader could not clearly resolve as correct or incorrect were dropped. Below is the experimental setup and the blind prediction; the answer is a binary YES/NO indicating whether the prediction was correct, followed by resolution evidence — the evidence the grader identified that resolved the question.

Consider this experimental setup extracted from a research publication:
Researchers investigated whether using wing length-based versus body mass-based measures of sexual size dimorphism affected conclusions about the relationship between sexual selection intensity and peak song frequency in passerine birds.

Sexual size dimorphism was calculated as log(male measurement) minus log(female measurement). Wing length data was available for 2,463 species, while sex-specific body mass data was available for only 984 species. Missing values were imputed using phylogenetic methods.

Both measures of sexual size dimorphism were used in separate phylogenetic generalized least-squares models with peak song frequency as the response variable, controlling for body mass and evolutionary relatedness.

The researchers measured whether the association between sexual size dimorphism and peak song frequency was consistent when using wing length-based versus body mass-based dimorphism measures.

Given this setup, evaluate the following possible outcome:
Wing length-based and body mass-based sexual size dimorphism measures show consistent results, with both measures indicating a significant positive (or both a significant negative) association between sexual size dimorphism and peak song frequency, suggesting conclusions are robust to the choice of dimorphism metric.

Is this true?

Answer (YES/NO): YES